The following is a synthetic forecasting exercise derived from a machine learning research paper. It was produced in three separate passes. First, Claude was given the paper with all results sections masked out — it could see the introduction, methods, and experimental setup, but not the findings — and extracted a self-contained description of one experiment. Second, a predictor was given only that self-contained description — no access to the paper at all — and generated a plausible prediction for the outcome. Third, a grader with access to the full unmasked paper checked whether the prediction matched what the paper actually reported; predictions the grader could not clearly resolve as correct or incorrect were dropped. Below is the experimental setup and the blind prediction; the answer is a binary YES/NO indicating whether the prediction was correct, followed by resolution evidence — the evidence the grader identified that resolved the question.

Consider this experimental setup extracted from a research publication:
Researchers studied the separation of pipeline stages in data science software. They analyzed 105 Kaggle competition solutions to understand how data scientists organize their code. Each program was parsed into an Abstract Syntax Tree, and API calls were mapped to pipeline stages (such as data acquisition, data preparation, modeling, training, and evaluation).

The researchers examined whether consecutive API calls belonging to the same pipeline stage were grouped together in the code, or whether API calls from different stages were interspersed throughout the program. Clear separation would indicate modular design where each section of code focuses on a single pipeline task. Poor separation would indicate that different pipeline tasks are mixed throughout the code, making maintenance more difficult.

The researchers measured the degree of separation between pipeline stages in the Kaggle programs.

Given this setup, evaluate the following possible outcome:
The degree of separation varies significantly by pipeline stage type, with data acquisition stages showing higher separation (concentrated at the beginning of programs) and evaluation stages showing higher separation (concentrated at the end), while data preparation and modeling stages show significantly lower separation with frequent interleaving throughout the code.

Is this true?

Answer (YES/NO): NO